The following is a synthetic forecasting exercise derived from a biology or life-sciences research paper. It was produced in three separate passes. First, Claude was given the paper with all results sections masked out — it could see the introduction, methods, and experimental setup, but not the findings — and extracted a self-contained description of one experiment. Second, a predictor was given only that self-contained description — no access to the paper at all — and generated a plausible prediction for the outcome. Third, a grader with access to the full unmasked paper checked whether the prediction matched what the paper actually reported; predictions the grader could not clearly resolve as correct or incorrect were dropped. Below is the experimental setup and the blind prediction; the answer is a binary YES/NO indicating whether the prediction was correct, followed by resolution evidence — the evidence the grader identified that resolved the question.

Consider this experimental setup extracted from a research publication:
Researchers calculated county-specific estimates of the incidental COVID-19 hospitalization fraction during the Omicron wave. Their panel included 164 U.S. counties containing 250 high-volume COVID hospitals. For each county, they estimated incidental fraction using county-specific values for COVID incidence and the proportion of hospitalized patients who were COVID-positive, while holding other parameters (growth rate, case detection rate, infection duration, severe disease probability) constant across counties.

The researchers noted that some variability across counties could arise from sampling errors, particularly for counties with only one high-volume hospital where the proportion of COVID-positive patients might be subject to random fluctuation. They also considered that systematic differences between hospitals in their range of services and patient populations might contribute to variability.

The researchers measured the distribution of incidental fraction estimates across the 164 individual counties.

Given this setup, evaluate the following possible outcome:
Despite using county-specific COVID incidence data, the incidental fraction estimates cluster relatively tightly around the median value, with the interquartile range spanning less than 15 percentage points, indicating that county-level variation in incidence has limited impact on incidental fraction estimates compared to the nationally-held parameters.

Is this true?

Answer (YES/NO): YES